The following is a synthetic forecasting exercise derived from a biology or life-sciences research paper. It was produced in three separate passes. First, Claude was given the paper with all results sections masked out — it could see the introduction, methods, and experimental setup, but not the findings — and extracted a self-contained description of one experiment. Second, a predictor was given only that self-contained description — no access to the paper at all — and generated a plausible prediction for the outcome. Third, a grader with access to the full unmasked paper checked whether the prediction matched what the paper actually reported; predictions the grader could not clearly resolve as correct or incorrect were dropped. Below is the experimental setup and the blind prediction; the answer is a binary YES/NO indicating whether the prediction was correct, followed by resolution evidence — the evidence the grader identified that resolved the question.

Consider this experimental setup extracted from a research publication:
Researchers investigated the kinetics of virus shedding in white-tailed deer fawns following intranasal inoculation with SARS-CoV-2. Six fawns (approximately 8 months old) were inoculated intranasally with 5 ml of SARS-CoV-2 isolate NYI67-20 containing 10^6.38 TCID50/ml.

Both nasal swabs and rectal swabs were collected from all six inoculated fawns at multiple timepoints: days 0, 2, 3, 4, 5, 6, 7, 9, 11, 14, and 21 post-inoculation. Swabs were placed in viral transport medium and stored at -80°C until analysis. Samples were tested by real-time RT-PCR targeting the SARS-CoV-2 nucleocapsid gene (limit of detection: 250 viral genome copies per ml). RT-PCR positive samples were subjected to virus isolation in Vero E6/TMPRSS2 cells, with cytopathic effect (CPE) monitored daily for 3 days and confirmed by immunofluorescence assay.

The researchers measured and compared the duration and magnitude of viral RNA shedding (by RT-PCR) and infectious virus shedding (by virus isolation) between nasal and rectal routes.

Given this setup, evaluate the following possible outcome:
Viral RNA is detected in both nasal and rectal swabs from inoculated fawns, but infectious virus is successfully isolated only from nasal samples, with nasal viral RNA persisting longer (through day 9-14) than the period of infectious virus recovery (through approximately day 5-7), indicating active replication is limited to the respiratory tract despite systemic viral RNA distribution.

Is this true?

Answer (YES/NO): NO